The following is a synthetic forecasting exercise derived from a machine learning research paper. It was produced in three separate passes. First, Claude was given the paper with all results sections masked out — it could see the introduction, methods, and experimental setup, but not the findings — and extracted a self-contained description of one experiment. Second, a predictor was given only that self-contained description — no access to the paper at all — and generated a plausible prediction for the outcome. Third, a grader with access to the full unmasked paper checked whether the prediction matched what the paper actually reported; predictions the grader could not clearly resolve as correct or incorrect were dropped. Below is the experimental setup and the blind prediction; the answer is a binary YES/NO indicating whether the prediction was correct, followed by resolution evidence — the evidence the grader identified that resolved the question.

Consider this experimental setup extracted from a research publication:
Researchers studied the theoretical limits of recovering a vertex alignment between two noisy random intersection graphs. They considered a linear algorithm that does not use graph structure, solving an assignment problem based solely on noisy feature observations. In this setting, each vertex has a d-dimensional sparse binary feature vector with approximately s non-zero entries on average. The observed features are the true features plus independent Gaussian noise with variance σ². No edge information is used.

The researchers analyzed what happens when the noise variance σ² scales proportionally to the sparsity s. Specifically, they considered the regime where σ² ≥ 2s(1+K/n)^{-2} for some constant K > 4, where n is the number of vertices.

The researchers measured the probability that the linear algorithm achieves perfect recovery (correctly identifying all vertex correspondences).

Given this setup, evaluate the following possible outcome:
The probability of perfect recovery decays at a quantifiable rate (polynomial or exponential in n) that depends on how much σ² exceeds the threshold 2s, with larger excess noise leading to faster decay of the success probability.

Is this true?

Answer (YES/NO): NO